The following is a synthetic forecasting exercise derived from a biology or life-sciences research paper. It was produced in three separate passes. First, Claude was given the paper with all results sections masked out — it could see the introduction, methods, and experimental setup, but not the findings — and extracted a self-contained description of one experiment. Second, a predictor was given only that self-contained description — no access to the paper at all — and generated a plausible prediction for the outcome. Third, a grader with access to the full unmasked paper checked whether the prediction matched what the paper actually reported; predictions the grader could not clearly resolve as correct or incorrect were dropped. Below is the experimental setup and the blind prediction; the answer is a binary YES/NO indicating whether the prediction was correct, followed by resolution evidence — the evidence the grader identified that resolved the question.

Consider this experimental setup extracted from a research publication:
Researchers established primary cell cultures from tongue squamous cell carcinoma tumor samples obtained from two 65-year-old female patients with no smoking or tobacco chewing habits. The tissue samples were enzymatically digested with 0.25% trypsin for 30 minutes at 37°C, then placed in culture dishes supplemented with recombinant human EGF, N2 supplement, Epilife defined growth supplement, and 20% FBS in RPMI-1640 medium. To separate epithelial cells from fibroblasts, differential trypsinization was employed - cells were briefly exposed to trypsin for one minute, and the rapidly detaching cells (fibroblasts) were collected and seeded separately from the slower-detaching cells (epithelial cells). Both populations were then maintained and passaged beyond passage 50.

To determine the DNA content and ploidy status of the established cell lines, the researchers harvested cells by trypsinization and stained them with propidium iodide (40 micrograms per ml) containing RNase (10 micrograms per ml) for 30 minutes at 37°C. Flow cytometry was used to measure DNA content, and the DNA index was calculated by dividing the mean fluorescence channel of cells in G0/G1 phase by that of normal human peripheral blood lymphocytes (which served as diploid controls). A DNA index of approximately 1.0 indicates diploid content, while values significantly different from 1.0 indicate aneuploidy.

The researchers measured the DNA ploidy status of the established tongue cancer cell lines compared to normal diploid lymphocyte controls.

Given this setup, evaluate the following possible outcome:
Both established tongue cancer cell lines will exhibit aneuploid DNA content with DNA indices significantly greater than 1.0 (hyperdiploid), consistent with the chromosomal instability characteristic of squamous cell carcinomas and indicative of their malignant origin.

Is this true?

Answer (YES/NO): NO